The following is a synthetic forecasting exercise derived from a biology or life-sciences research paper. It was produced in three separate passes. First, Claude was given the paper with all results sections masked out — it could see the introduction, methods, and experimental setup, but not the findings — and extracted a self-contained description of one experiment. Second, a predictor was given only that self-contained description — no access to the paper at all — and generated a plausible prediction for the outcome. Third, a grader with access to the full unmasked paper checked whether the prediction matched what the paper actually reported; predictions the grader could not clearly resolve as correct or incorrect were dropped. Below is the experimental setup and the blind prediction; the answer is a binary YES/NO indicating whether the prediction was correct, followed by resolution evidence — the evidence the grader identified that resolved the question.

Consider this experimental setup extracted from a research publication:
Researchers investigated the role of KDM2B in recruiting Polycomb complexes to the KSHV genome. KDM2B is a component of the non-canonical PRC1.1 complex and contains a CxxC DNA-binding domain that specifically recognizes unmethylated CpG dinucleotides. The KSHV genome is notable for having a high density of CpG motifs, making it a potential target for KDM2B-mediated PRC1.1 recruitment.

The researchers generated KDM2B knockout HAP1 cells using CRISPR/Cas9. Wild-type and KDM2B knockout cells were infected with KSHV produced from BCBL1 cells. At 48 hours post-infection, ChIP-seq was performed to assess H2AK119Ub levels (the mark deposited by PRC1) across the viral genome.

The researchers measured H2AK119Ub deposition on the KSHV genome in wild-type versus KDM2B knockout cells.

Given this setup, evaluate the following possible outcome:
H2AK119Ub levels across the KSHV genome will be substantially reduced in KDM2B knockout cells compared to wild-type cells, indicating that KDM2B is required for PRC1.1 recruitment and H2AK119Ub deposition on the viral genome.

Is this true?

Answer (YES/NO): NO